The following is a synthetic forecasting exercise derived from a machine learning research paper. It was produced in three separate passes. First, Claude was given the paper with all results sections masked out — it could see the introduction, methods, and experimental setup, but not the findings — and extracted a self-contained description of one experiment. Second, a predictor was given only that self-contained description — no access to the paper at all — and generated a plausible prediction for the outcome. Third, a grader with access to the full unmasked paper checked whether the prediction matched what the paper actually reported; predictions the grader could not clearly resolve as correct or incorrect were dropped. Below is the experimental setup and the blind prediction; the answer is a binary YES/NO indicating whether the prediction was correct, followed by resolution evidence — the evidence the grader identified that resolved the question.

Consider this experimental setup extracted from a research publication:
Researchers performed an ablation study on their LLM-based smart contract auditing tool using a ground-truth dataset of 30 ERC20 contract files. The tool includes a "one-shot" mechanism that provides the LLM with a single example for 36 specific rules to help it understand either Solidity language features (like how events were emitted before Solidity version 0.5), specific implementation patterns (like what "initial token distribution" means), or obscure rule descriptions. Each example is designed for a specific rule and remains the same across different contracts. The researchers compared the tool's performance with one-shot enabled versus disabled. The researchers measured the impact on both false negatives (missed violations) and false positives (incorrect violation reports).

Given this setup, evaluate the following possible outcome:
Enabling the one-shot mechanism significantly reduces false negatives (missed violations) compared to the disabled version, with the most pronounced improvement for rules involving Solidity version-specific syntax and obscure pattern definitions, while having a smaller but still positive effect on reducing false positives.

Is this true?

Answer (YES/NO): NO